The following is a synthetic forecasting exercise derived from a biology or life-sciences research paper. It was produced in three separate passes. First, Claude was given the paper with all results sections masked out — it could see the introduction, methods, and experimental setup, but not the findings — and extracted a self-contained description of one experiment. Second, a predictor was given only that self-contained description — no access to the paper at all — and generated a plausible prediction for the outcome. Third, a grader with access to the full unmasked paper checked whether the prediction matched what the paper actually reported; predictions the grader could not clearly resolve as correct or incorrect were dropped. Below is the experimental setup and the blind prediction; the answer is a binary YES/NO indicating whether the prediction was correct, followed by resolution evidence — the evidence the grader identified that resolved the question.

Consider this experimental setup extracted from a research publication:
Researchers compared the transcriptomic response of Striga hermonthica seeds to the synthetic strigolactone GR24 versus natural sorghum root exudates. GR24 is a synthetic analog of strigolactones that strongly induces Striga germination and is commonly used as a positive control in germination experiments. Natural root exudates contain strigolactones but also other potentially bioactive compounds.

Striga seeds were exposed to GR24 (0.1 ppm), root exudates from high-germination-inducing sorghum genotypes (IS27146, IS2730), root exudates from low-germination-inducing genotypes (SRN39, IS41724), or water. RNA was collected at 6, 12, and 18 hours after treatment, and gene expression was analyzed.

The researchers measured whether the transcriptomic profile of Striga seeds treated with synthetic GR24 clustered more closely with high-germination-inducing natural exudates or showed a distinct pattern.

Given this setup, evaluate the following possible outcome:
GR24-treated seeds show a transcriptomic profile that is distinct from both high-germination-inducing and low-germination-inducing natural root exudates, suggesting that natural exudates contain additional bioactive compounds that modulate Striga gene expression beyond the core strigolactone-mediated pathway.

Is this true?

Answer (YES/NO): NO